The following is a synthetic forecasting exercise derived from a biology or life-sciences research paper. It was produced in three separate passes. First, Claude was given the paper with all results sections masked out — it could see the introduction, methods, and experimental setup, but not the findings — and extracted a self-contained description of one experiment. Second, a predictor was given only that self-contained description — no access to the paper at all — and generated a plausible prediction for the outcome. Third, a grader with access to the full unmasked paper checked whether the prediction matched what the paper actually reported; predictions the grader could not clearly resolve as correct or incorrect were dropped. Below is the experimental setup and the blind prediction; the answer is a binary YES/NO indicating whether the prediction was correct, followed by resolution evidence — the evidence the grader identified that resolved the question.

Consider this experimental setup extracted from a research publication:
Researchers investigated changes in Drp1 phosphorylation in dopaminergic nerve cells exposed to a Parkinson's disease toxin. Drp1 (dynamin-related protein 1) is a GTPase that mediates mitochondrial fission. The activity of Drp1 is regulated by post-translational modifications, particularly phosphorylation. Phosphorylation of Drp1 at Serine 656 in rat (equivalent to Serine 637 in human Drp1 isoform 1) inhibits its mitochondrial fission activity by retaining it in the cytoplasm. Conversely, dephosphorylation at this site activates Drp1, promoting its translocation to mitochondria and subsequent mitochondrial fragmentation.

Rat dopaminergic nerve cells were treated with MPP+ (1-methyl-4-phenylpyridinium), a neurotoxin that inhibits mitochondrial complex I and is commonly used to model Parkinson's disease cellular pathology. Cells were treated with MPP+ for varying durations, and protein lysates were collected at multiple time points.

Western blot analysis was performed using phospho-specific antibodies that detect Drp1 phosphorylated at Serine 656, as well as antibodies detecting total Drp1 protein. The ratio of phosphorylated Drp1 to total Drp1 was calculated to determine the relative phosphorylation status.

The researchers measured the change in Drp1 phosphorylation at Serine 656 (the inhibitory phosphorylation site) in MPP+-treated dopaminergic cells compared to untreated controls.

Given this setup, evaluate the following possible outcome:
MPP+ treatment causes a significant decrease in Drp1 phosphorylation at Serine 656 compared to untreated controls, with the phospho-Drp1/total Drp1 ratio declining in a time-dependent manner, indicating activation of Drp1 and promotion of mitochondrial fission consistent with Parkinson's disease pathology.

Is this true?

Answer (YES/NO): NO